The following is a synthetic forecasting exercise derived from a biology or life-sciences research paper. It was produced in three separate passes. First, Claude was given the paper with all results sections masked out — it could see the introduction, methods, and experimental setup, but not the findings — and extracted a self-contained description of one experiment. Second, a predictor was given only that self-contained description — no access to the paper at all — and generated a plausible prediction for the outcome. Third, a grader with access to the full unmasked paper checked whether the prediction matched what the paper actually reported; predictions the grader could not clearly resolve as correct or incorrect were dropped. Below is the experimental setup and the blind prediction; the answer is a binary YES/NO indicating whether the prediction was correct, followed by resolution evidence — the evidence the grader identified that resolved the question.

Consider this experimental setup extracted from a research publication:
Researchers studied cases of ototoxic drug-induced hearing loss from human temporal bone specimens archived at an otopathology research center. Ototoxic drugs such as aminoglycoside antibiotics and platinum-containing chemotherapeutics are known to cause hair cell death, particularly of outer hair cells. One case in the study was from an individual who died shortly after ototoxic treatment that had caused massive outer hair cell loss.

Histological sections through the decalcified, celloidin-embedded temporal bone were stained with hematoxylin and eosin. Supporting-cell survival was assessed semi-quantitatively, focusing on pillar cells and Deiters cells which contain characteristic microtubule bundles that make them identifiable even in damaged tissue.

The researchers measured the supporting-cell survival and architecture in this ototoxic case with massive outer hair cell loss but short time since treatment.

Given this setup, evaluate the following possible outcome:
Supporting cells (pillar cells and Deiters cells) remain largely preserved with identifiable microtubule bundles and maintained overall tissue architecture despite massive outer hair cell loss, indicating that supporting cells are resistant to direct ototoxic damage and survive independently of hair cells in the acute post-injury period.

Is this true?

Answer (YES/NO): YES